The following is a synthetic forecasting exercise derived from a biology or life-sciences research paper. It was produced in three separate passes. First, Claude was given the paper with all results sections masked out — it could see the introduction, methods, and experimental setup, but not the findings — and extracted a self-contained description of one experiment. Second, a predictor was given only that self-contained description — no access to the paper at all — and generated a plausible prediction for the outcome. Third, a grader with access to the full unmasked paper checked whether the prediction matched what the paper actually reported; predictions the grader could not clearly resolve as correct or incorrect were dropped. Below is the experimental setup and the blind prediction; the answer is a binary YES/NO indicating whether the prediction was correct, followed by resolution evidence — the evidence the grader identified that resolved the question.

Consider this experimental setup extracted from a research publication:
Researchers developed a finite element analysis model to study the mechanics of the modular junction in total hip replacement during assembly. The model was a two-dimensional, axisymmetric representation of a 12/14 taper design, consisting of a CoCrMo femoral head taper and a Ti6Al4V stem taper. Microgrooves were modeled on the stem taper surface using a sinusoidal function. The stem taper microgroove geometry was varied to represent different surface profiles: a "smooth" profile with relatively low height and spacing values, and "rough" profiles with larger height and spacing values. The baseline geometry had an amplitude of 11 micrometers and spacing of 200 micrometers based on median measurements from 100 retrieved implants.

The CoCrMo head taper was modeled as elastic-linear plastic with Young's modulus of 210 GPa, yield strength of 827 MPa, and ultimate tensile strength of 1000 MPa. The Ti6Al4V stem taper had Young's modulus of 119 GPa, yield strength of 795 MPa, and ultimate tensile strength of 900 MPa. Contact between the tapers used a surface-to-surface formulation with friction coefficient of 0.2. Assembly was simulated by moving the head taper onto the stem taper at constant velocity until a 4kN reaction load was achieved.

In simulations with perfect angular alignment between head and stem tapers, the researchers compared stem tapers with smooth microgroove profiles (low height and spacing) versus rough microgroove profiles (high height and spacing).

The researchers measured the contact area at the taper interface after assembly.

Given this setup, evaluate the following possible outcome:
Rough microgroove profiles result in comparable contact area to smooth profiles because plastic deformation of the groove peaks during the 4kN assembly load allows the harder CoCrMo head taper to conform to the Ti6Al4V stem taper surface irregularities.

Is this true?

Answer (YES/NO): NO